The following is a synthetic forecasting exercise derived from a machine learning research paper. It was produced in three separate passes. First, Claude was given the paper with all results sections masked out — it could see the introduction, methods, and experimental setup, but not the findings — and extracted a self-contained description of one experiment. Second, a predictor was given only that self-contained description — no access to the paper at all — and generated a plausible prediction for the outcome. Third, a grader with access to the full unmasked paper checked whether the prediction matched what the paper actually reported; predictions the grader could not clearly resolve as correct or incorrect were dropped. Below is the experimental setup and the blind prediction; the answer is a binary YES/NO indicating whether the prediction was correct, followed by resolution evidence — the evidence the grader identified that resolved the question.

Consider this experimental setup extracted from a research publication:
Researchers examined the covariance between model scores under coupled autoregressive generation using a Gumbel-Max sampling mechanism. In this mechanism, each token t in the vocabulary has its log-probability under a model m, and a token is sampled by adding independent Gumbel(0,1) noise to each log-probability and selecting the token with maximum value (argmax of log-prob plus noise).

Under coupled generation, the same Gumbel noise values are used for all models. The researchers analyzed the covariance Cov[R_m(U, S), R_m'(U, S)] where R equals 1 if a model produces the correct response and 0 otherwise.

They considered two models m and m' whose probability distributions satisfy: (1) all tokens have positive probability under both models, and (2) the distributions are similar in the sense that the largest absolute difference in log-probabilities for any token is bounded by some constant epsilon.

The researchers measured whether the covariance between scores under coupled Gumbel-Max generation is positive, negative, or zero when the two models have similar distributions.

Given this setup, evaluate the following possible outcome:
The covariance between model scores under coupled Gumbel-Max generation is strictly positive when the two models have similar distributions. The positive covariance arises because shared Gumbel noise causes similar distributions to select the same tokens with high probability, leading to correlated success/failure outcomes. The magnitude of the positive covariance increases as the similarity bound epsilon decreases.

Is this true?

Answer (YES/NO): NO